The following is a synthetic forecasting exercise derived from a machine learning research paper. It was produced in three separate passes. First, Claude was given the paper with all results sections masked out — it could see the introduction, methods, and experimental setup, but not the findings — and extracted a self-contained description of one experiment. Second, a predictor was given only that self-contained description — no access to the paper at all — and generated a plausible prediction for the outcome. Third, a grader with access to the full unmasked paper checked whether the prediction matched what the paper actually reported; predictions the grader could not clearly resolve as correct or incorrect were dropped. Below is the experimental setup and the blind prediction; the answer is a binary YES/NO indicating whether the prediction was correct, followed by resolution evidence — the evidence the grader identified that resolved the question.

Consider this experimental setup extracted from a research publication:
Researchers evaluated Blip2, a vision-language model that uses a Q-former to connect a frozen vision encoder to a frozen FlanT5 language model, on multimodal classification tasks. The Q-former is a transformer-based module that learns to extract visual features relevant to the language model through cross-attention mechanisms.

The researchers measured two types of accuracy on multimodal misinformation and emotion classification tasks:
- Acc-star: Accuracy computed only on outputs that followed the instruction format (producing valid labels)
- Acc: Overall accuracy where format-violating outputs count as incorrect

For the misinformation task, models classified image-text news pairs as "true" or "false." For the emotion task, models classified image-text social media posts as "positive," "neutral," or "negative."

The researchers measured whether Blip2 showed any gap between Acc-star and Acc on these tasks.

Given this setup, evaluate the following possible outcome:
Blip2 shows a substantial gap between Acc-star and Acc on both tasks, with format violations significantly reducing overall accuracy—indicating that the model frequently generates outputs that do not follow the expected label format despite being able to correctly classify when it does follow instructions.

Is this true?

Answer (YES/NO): NO